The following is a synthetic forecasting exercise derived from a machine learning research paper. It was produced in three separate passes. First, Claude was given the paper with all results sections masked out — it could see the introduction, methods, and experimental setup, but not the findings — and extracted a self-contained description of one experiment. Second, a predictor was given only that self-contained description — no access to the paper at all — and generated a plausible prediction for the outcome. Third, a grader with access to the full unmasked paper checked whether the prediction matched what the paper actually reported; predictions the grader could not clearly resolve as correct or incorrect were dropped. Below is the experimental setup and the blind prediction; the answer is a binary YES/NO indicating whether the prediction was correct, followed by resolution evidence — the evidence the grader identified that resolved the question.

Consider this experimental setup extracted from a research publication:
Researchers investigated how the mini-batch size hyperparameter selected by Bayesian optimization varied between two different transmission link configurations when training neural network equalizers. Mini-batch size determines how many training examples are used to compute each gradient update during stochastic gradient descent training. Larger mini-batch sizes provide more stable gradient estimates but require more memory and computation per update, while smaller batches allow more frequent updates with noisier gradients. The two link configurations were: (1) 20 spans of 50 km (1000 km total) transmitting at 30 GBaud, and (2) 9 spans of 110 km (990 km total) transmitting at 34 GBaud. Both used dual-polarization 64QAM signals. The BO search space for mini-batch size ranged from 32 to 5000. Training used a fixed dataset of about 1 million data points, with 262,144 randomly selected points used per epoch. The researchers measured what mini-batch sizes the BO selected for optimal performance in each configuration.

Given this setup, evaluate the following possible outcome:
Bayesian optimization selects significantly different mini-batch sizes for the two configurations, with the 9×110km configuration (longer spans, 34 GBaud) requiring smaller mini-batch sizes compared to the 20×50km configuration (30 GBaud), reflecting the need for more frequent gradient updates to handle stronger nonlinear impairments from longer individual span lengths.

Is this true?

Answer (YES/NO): YES